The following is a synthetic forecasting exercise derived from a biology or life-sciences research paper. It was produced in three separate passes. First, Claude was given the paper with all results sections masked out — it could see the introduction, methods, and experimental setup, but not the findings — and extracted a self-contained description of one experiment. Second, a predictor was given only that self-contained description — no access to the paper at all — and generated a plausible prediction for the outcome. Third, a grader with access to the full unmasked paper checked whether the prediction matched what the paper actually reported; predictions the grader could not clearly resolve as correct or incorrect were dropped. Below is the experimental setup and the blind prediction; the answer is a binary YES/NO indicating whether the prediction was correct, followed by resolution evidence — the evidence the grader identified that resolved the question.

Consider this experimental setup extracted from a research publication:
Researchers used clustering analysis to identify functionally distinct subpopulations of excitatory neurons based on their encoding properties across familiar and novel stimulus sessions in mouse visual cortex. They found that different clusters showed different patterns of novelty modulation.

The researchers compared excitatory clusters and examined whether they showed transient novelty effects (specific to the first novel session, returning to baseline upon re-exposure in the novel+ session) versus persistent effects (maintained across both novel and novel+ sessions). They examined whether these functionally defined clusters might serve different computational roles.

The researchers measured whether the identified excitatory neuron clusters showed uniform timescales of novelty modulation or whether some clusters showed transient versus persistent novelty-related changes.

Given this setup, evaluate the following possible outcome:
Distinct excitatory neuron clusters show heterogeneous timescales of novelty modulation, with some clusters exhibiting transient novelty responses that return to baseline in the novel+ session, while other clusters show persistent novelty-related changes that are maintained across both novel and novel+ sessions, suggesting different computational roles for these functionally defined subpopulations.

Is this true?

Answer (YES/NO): YES